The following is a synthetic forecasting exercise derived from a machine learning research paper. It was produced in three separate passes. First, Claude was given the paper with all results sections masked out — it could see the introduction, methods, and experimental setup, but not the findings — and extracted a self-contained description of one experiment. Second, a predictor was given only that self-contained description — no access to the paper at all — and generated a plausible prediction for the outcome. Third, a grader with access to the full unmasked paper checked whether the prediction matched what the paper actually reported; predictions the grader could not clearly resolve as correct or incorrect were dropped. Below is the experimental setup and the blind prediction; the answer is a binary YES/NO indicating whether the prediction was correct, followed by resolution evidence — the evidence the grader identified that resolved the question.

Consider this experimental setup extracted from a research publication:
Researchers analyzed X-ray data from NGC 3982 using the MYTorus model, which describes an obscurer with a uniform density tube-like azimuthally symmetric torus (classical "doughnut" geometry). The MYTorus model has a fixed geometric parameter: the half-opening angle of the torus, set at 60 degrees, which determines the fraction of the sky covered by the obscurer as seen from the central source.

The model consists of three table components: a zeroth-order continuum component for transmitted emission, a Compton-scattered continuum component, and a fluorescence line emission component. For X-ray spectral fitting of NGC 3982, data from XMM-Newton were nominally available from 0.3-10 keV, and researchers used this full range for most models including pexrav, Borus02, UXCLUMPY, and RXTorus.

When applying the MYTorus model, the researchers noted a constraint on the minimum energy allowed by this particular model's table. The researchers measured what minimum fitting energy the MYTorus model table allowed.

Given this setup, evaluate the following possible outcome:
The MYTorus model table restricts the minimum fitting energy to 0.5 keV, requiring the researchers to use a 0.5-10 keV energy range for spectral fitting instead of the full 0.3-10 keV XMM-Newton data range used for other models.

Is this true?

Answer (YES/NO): NO